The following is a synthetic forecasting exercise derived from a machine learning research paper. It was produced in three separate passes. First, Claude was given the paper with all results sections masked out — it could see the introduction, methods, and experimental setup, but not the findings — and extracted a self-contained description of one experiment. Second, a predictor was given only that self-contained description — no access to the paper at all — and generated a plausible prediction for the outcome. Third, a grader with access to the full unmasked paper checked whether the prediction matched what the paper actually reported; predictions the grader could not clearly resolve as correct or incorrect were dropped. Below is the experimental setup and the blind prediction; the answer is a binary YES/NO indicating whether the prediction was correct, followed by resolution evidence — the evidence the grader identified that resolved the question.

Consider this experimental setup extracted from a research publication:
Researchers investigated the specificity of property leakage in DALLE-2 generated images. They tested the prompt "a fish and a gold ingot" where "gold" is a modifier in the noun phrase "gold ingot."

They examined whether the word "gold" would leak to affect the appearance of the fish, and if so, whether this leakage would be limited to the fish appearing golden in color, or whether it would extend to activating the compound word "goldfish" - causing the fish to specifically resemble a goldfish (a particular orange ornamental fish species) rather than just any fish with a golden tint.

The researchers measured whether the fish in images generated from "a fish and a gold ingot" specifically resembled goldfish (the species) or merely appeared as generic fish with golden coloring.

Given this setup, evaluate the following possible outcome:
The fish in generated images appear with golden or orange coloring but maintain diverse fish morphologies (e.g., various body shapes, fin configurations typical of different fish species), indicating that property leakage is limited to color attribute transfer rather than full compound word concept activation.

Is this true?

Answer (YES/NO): NO